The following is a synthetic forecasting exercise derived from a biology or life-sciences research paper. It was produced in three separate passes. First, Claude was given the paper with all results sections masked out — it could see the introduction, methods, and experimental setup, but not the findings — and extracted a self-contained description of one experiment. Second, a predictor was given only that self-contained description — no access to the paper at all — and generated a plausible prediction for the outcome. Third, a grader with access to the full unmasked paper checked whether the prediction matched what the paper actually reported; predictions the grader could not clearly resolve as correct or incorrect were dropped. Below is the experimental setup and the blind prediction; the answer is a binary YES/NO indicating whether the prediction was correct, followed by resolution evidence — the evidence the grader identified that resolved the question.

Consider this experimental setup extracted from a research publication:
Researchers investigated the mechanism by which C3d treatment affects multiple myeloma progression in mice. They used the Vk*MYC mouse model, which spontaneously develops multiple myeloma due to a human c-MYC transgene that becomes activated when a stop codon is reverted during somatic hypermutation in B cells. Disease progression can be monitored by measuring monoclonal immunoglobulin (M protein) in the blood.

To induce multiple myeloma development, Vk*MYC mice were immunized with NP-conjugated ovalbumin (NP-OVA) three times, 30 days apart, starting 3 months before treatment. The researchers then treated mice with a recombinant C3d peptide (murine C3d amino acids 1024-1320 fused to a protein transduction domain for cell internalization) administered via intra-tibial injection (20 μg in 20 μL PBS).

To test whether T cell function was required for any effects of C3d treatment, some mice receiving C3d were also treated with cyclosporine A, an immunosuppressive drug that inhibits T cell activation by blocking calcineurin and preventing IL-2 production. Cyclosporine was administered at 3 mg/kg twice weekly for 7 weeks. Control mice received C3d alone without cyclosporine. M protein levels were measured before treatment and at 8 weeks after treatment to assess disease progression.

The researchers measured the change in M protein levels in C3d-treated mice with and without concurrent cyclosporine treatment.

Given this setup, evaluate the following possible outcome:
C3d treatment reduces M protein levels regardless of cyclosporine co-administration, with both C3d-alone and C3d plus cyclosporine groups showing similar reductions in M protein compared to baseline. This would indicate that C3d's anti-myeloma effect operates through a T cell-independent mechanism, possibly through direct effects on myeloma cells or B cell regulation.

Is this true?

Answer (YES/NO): NO